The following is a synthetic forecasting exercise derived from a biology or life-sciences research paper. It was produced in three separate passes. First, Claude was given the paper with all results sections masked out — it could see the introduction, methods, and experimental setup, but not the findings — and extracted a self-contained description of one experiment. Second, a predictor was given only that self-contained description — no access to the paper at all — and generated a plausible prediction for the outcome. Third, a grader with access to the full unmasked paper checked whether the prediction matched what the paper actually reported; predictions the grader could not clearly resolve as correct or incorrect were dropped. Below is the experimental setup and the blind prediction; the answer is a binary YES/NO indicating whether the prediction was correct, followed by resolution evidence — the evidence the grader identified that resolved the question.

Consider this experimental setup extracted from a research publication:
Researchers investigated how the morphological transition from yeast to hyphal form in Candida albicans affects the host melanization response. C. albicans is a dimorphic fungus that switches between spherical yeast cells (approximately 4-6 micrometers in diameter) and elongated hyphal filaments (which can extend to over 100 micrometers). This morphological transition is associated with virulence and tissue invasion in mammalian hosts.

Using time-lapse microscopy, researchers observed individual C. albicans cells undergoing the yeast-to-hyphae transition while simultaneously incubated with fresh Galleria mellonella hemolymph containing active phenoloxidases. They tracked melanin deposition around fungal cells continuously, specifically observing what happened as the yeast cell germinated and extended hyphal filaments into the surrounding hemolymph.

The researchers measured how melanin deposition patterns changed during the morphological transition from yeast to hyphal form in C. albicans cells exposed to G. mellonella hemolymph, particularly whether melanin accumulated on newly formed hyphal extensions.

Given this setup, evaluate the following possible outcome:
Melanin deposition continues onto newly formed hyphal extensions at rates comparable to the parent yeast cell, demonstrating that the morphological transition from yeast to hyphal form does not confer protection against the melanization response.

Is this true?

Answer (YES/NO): NO